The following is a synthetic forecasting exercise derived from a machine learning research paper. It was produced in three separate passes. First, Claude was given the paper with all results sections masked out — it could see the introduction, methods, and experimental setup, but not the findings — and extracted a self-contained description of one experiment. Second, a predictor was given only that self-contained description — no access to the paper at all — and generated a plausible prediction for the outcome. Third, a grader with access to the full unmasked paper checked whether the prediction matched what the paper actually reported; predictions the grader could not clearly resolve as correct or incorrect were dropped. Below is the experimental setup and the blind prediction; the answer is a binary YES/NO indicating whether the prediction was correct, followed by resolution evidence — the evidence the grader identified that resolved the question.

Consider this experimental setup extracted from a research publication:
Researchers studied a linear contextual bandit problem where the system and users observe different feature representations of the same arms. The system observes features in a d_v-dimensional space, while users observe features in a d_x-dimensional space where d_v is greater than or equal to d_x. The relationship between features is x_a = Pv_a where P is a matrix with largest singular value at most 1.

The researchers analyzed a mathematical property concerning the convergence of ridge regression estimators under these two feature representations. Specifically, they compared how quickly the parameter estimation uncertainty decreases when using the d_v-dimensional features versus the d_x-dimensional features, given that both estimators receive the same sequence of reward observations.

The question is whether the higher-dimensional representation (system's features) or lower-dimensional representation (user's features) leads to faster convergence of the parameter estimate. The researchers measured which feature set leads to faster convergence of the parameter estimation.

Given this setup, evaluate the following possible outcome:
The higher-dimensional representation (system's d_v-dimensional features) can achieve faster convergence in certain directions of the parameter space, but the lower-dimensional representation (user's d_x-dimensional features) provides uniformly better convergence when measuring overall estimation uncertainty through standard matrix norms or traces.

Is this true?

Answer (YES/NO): NO